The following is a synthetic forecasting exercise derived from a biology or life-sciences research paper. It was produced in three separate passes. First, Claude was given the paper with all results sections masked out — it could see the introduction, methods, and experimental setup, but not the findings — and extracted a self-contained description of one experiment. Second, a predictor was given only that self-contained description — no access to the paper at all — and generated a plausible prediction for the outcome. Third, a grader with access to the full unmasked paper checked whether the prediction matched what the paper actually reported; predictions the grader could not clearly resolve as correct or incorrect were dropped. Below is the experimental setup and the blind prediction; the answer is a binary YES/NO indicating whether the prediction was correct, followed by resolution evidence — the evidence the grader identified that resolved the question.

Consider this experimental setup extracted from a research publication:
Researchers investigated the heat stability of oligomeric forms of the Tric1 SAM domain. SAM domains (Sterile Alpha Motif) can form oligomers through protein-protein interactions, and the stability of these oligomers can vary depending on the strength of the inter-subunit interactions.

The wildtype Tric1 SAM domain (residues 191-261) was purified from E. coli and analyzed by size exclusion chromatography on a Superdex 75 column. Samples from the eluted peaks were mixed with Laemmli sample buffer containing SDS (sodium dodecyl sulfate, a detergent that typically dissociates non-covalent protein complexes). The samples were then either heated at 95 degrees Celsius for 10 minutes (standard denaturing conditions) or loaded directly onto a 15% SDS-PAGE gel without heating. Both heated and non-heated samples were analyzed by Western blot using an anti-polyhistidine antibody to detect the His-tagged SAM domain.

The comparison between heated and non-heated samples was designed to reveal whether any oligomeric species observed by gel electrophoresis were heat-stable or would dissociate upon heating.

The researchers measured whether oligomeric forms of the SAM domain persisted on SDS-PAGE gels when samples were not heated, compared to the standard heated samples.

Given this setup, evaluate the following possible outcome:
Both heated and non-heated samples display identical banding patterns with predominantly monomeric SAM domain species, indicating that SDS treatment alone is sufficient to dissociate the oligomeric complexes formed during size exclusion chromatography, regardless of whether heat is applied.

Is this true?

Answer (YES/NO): NO